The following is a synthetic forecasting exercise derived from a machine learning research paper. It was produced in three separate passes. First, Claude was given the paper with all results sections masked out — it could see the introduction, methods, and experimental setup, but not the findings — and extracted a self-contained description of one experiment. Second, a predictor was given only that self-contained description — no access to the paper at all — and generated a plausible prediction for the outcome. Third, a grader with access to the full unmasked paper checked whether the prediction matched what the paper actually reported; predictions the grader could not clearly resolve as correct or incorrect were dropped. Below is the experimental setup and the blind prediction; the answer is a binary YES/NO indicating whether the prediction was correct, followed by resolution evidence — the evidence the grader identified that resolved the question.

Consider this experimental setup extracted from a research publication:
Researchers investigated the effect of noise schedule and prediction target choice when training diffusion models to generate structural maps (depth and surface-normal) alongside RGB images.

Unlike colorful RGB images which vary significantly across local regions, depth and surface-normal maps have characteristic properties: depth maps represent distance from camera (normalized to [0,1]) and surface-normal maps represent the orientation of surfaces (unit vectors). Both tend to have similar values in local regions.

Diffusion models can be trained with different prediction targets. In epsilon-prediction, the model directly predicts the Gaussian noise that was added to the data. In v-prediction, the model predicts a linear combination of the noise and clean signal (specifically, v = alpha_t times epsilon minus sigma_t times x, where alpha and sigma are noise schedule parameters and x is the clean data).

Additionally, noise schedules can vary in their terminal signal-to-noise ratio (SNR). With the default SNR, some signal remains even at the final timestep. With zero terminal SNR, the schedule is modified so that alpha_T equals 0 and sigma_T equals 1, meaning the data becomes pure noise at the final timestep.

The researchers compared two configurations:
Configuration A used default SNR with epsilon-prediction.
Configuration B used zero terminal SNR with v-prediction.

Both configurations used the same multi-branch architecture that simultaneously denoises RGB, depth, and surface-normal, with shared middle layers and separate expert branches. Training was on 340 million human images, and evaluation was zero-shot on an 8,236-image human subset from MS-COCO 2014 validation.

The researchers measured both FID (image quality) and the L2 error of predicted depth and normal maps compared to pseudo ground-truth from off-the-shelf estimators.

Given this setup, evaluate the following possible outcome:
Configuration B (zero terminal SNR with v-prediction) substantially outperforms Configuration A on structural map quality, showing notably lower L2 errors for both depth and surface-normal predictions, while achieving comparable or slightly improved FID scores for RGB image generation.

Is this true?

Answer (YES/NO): YES